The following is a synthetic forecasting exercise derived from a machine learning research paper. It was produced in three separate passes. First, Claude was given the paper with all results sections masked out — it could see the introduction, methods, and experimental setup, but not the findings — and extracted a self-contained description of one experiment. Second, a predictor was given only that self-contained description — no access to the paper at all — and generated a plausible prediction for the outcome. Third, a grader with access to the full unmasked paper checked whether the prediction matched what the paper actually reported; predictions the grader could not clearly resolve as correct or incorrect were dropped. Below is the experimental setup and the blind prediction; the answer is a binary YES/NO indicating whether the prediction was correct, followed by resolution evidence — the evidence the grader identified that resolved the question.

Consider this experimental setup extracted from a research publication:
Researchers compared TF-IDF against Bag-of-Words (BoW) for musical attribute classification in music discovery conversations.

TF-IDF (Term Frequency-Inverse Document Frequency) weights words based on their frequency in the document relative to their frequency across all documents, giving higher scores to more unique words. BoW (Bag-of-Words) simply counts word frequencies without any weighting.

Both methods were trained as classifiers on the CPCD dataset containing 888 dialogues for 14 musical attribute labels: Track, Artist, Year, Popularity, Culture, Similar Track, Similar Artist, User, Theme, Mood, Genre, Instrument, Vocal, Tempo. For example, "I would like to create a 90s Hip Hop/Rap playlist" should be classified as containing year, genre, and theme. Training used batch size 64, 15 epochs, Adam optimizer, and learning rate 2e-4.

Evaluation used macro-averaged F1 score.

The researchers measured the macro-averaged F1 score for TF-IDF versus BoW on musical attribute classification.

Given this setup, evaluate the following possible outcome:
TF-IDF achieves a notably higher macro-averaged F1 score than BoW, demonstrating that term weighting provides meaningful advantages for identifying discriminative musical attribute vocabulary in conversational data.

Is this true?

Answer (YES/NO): NO